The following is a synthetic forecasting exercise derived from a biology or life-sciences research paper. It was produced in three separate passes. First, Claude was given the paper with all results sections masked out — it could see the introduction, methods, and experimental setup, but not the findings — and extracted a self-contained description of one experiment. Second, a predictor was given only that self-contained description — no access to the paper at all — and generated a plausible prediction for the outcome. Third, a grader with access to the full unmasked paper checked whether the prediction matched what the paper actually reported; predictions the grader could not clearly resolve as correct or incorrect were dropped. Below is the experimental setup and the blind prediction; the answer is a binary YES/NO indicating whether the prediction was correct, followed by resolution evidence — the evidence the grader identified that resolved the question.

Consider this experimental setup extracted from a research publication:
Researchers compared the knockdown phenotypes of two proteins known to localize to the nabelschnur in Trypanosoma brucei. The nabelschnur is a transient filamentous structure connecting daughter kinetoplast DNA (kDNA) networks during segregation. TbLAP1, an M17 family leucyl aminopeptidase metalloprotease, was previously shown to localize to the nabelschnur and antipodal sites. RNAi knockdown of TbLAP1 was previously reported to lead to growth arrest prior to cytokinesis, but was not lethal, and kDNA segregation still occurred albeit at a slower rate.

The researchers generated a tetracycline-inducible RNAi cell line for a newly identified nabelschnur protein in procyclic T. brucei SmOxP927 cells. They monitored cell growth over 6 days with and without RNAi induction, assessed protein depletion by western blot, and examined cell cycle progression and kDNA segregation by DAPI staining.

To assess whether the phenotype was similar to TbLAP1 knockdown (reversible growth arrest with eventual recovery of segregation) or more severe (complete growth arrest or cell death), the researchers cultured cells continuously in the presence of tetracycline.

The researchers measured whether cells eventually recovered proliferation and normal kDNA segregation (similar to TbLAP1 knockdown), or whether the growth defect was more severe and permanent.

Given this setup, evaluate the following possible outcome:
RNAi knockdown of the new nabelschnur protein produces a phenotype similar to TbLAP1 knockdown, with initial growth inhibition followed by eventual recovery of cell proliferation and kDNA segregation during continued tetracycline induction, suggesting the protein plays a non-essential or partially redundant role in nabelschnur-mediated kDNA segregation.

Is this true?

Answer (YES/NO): NO